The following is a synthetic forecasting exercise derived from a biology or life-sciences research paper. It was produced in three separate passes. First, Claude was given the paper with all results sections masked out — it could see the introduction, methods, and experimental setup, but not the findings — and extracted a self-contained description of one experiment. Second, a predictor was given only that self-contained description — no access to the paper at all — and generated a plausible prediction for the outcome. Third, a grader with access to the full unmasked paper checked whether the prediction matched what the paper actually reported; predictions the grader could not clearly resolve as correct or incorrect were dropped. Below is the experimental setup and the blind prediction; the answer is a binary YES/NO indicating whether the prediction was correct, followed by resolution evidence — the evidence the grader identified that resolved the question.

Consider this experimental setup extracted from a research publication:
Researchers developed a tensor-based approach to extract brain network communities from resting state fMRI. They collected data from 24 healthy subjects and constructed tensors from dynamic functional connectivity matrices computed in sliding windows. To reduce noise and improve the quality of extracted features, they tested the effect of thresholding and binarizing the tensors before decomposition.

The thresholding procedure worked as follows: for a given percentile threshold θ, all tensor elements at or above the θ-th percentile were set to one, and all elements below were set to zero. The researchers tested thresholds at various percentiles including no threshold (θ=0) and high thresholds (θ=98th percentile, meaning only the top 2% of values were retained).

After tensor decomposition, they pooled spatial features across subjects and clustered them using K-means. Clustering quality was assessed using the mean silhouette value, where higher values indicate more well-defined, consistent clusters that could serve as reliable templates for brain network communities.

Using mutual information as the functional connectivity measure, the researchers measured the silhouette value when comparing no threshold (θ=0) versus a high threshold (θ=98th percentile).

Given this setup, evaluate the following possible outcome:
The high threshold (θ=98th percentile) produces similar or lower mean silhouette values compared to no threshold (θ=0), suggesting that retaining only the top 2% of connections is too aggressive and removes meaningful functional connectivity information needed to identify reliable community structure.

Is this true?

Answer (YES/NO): NO